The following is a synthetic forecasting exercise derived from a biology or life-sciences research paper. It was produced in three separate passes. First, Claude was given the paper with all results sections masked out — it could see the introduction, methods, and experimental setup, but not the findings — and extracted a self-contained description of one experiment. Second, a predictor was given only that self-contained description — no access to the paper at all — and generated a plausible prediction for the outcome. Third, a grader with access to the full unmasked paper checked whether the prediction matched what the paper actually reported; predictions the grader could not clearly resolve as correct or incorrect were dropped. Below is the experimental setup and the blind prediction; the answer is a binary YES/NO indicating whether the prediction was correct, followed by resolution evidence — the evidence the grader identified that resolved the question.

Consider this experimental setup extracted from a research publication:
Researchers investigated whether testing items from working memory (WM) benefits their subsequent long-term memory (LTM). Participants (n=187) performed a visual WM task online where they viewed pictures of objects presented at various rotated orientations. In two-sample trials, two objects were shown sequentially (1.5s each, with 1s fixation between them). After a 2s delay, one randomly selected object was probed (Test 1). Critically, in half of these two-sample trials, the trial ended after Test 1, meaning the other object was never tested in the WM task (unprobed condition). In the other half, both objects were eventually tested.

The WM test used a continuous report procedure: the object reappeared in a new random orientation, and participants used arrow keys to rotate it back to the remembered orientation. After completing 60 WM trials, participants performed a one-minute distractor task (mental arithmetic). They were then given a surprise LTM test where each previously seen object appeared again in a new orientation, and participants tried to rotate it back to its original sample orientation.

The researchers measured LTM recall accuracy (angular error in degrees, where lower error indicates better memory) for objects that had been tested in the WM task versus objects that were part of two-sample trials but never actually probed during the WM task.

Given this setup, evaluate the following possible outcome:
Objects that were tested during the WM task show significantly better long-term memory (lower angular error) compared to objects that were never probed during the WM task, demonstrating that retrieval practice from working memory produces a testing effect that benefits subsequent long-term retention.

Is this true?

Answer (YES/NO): YES